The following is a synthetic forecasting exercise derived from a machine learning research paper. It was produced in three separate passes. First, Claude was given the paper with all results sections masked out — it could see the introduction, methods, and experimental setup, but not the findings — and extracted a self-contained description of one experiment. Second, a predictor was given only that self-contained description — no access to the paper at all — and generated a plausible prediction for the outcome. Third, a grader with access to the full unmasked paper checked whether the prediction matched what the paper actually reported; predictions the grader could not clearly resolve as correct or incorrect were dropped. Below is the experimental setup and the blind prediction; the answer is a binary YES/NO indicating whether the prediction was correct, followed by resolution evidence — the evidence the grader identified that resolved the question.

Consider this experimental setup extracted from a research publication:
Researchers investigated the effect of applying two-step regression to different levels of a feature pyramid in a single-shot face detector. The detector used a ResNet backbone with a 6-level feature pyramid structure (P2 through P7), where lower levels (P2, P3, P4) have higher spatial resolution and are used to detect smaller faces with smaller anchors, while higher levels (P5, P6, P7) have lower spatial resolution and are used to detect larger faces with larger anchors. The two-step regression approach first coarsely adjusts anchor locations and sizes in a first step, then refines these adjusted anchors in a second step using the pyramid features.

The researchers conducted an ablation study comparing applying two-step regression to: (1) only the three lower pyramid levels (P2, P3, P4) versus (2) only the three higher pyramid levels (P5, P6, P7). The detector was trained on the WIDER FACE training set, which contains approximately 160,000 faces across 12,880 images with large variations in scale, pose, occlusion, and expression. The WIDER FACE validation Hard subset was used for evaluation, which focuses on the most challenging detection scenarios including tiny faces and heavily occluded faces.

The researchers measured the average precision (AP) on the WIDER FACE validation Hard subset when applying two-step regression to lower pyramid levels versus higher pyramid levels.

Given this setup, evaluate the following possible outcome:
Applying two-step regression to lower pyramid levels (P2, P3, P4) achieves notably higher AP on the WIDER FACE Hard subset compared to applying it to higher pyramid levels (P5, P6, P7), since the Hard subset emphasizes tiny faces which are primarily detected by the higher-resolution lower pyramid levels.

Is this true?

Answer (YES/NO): NO